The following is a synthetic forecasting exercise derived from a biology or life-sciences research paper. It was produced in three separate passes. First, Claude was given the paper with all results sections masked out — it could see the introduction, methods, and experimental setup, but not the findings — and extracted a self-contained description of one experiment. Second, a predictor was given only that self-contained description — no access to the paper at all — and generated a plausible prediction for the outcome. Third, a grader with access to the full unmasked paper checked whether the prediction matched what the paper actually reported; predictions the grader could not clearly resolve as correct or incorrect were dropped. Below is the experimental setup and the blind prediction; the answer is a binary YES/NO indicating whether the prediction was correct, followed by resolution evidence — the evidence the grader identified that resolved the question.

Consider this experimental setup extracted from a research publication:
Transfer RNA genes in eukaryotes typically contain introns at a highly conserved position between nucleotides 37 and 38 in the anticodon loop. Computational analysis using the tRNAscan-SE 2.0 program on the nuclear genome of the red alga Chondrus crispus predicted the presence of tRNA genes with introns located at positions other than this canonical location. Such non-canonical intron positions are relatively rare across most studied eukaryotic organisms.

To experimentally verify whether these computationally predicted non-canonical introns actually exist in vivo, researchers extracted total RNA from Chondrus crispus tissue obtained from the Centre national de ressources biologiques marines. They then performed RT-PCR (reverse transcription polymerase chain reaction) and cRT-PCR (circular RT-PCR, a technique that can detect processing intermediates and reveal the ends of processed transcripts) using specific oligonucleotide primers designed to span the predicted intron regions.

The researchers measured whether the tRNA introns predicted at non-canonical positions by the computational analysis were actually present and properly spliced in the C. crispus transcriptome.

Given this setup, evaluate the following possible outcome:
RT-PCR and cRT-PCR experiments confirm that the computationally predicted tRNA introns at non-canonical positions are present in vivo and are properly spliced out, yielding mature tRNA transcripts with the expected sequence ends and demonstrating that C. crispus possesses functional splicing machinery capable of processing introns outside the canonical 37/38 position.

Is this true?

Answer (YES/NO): YES